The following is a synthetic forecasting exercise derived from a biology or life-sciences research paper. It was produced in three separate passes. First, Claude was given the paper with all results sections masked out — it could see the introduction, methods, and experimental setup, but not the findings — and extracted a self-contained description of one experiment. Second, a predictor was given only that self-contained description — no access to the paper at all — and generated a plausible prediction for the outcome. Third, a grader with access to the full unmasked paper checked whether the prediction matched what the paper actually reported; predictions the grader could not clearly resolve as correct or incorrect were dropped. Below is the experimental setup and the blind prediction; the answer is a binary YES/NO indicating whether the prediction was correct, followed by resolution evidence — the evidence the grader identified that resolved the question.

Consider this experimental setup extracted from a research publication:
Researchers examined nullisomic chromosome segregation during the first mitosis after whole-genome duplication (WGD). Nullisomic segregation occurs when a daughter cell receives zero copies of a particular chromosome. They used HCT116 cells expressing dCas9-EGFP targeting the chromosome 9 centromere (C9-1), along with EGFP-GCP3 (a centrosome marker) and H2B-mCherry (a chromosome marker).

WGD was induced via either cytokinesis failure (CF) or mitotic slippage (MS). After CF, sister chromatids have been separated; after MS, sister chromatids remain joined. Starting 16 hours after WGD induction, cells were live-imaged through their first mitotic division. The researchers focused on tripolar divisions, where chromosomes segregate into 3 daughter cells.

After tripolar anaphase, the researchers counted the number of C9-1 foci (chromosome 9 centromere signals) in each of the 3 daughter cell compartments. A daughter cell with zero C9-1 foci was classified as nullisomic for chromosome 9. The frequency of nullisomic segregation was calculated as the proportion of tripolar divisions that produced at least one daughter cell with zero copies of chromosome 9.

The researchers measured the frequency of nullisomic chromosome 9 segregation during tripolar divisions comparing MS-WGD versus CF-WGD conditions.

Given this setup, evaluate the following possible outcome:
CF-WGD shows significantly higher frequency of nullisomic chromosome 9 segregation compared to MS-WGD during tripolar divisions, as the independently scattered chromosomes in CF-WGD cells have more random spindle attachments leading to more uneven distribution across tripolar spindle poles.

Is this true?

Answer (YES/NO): NO